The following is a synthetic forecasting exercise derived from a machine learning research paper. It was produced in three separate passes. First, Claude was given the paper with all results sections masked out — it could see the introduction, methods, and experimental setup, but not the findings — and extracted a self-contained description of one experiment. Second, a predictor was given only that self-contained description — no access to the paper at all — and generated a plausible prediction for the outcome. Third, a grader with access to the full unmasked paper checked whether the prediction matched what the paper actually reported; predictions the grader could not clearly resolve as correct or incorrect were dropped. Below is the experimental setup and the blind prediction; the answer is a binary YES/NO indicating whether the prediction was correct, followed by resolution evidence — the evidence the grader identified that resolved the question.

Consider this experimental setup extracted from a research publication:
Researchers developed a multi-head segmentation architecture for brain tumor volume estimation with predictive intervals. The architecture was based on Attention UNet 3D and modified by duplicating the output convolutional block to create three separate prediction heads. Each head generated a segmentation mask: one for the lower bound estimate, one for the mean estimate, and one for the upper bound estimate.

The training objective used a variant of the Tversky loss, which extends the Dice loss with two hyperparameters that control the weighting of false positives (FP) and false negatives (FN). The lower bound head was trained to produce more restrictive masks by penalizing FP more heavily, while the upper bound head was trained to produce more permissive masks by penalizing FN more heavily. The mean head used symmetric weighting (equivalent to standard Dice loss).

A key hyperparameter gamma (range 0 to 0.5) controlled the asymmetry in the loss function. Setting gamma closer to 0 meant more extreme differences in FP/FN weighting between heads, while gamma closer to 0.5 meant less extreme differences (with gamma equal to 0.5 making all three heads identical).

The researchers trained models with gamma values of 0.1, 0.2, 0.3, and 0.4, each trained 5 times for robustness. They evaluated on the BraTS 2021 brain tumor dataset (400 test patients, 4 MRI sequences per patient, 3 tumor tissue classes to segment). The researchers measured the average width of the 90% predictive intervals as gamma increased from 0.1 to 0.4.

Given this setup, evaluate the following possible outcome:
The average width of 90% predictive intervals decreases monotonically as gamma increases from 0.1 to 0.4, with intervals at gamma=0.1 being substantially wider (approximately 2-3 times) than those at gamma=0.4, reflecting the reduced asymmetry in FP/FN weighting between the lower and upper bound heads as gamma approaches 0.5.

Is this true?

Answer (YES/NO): NO